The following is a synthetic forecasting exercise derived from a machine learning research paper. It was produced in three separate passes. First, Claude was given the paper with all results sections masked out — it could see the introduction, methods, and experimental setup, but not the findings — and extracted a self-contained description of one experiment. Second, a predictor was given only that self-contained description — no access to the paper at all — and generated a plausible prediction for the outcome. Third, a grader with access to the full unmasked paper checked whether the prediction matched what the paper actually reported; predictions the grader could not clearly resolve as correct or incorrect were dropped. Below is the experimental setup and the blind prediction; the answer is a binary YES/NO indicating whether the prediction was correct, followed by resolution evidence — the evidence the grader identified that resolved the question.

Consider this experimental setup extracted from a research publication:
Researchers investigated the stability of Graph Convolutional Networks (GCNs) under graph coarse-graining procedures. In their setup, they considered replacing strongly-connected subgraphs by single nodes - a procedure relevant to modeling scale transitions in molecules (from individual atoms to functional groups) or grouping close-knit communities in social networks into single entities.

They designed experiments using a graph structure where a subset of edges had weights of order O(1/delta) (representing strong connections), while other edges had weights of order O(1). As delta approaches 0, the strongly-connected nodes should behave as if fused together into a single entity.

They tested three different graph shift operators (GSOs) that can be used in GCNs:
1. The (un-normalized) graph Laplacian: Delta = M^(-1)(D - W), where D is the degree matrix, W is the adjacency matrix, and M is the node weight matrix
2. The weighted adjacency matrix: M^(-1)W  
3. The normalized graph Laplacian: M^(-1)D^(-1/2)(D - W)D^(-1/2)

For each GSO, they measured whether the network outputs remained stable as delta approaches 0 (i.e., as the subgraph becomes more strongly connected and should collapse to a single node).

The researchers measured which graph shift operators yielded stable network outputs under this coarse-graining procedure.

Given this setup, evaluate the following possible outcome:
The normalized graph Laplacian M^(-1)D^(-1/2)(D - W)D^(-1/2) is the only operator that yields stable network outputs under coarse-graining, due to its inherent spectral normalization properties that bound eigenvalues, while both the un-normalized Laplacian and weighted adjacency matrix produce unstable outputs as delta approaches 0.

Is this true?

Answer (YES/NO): NO